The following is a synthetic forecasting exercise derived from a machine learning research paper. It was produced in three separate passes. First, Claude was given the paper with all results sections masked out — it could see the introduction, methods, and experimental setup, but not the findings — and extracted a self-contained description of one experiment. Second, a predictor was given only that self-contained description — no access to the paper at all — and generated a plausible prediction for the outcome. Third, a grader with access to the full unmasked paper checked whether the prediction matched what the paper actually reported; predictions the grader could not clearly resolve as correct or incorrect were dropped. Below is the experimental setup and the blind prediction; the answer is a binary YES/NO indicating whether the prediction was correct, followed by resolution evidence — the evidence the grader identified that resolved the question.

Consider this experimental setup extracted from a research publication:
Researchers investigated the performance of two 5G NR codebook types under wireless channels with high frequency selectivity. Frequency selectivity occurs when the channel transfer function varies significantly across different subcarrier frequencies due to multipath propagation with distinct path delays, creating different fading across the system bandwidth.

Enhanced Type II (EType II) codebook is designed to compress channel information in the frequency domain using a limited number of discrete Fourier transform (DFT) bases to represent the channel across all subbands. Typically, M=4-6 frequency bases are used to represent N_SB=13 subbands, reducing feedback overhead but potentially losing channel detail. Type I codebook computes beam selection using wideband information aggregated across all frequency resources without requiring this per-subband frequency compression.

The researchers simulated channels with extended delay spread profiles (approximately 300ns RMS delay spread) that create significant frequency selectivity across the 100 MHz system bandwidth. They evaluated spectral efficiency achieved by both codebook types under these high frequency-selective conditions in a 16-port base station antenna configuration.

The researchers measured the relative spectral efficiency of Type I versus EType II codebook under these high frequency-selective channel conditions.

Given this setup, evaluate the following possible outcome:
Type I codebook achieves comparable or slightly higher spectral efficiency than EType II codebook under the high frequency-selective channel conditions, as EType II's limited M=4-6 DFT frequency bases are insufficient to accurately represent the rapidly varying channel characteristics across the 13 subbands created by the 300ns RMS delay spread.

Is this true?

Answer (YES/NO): YES